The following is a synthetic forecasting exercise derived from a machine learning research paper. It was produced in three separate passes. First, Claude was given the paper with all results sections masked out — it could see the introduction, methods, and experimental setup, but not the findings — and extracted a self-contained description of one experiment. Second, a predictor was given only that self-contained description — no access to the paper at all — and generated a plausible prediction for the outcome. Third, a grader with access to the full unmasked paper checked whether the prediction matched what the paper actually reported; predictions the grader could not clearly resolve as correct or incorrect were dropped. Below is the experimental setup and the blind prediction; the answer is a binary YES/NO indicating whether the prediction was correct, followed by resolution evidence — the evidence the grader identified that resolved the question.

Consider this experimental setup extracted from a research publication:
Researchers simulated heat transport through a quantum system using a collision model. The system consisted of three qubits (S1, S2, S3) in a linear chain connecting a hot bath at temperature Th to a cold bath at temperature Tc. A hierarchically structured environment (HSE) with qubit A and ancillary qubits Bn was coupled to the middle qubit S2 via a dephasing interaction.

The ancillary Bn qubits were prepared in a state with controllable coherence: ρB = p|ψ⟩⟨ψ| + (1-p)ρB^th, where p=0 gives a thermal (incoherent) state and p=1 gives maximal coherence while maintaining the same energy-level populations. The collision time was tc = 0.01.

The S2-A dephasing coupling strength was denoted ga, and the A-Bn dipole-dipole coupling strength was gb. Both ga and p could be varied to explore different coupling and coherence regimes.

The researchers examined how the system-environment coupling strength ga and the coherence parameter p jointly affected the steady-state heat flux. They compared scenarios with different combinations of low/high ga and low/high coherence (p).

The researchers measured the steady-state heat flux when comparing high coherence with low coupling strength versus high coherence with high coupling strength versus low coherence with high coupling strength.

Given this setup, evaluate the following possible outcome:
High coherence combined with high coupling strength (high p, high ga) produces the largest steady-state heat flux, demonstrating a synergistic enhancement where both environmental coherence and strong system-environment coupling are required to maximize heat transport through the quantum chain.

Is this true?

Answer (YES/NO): YES